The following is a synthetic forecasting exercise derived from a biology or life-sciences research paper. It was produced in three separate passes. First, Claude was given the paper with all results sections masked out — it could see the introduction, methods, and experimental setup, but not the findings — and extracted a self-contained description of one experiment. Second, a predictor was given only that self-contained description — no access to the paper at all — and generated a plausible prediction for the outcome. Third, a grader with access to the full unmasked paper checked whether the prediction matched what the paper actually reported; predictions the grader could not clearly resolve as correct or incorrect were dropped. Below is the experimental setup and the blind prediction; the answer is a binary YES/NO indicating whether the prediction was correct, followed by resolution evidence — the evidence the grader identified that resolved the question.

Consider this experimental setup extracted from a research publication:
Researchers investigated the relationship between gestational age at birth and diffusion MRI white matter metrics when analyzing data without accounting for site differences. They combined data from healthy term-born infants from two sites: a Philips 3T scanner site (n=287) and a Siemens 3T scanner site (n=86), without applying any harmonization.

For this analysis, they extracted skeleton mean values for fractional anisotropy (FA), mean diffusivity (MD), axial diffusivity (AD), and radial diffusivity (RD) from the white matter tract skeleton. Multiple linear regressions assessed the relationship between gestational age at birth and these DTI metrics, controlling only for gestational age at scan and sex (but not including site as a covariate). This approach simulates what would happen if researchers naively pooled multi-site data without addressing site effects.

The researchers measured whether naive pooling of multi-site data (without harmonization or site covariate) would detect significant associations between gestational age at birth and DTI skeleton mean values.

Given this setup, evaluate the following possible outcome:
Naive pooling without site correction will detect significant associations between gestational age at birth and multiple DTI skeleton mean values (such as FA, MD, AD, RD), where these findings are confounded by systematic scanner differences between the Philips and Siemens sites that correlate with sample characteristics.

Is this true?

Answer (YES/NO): YES